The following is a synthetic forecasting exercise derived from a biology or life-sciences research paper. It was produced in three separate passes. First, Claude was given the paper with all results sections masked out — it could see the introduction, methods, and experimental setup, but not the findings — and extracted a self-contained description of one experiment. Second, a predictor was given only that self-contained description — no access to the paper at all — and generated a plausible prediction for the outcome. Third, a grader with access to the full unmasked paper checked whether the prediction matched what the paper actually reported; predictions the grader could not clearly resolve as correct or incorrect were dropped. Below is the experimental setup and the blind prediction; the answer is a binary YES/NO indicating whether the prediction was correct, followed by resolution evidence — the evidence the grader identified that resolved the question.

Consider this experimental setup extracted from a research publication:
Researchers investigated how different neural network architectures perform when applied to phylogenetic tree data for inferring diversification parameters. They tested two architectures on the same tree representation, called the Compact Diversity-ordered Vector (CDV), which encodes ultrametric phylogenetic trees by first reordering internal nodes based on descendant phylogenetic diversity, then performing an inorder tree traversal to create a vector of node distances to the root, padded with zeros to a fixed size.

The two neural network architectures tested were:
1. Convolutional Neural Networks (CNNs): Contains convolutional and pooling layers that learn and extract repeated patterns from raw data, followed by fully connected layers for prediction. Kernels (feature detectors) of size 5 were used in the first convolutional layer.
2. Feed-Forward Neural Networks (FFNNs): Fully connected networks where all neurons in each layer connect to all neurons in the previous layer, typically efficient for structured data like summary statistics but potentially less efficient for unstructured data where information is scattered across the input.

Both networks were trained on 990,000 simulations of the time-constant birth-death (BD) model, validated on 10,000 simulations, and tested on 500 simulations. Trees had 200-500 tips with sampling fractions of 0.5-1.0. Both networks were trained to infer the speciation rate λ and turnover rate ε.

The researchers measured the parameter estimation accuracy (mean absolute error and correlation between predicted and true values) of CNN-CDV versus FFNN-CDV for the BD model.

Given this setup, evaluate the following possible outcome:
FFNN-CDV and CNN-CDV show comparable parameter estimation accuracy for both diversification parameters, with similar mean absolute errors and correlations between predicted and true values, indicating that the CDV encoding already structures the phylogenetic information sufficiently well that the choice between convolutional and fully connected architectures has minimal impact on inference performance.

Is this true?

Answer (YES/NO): NO